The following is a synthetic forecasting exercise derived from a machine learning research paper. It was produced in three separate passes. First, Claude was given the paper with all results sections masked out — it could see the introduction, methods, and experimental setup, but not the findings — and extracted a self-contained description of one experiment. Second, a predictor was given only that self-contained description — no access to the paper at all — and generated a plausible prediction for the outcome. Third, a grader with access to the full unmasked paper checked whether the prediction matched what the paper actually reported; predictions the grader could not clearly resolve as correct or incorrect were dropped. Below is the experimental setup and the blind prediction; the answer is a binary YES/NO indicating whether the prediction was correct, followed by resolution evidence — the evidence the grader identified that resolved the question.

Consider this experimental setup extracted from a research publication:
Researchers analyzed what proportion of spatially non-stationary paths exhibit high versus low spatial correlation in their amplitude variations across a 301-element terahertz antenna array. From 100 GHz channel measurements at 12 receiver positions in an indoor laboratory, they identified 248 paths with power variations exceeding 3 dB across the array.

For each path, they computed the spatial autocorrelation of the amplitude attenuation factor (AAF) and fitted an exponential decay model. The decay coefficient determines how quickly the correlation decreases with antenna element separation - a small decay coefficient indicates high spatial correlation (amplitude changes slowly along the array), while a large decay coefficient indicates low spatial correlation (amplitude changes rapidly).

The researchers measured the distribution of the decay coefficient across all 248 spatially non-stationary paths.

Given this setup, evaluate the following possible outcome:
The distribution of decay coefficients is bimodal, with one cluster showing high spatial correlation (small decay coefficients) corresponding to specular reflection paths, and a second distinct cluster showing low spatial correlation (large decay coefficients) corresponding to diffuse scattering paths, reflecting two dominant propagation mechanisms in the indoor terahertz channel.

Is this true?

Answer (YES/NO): NO